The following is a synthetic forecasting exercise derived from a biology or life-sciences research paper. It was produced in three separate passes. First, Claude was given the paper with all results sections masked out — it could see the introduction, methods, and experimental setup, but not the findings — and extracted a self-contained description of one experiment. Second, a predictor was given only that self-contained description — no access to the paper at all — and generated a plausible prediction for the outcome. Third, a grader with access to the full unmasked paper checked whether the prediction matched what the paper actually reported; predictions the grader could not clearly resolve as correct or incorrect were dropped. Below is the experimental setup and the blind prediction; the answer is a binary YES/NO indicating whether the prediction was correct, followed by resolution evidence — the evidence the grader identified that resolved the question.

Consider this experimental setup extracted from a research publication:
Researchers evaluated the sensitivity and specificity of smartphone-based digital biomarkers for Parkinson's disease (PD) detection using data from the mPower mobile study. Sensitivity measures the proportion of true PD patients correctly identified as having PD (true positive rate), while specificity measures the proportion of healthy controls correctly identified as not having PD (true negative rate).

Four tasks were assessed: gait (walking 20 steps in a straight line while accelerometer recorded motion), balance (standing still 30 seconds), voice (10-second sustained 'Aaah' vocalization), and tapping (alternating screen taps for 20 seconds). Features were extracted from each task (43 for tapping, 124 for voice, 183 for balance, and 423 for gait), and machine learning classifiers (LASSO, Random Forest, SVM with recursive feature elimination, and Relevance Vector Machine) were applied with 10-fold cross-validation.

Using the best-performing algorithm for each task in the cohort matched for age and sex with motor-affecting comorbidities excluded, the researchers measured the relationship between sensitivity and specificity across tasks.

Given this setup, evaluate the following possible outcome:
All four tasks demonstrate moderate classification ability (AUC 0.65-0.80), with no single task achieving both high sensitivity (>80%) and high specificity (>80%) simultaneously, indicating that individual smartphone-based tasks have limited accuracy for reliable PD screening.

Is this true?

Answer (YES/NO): NO